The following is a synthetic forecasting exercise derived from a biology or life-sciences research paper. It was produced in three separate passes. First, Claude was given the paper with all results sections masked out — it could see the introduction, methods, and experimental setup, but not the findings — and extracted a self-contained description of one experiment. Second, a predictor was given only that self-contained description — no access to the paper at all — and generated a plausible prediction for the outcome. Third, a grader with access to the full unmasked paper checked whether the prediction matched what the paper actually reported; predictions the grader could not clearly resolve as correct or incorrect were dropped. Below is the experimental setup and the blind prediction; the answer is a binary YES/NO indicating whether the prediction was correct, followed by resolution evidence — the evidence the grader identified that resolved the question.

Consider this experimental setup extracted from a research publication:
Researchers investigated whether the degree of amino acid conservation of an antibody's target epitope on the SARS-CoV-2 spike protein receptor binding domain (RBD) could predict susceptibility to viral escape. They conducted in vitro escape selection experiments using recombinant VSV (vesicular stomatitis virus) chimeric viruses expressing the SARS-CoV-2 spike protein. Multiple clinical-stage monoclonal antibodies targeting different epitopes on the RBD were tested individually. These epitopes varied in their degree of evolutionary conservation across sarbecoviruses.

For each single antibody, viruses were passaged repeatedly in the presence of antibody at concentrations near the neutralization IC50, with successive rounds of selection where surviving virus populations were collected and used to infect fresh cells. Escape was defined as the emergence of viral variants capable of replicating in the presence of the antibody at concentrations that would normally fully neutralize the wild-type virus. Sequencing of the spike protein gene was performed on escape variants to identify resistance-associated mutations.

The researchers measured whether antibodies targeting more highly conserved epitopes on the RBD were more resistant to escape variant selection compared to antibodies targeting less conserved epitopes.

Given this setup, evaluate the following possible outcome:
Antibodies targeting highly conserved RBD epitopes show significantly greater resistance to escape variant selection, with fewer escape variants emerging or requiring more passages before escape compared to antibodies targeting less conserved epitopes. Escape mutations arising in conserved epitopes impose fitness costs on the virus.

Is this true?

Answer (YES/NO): NO